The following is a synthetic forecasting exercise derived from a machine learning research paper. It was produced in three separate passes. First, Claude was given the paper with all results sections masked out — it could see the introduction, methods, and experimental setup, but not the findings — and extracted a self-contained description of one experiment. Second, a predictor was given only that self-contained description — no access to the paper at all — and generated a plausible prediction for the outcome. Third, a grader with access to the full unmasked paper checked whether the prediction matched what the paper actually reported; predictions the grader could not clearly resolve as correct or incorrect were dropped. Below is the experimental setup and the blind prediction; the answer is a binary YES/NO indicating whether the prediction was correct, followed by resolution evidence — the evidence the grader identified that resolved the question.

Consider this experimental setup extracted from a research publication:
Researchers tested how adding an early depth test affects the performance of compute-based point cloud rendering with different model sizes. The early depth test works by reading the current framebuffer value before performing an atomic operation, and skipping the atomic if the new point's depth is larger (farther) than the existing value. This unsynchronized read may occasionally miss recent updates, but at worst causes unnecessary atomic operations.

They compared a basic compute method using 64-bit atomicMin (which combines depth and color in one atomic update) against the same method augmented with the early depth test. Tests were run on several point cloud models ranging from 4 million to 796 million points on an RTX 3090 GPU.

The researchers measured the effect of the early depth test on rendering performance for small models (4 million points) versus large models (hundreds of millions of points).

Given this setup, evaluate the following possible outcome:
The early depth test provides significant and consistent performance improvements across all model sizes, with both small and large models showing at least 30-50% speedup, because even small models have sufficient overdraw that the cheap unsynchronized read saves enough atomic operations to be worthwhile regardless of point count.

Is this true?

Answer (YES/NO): NO